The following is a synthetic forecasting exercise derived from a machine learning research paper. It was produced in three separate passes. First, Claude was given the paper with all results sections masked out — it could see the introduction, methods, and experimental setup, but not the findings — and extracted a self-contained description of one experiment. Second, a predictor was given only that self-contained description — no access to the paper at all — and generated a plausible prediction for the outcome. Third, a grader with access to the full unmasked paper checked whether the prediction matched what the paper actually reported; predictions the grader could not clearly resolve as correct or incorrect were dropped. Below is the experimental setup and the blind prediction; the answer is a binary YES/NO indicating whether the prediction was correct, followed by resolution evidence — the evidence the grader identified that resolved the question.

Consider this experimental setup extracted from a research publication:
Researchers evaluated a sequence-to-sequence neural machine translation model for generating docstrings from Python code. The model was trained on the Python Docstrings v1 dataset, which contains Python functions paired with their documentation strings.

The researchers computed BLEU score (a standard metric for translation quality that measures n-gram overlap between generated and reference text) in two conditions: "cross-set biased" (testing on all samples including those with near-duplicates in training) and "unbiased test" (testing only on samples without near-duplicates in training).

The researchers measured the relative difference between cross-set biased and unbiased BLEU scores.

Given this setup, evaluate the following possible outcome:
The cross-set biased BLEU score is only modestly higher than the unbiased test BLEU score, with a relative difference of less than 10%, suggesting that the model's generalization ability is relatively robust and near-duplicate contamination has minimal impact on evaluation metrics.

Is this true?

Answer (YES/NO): NO